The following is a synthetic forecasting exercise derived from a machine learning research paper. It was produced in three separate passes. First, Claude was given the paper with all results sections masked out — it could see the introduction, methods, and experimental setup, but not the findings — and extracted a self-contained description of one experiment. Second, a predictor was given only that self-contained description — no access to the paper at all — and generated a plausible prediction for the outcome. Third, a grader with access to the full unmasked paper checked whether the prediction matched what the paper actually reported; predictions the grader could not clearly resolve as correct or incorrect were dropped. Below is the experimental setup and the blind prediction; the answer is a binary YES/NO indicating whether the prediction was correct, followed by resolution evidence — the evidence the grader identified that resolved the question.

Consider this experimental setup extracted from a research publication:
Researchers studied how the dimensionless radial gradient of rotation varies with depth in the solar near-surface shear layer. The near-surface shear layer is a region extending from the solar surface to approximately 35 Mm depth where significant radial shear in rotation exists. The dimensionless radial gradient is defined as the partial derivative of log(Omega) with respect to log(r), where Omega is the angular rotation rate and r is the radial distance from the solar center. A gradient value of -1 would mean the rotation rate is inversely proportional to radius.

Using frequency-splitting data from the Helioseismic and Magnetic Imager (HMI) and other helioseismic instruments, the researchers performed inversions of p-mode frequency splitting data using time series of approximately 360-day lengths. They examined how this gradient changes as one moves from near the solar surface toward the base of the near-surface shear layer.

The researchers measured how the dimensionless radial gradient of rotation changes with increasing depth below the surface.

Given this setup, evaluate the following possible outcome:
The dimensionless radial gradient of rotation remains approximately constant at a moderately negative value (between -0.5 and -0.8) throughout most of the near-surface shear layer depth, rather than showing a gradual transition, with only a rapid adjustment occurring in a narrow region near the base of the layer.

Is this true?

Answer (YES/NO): NO